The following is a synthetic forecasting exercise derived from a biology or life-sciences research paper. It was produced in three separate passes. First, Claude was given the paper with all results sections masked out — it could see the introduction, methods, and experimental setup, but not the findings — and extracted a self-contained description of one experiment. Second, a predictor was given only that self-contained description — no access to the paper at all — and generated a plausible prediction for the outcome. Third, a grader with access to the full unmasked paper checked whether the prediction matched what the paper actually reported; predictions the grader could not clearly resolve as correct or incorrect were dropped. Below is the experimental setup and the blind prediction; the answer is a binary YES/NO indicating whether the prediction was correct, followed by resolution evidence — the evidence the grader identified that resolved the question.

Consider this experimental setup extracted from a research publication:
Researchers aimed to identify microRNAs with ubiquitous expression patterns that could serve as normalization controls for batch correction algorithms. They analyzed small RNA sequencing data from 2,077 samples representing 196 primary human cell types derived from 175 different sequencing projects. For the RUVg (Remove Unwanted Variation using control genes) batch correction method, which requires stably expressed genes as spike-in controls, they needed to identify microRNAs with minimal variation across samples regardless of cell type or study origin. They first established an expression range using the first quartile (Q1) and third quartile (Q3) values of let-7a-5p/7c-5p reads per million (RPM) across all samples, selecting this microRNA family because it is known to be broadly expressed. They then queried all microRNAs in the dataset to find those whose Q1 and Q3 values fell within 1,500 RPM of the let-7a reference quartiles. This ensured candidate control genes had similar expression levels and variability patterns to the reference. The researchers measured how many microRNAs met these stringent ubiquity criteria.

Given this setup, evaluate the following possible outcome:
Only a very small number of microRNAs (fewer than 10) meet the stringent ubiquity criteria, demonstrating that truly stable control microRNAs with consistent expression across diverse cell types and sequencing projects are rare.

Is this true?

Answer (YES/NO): NO